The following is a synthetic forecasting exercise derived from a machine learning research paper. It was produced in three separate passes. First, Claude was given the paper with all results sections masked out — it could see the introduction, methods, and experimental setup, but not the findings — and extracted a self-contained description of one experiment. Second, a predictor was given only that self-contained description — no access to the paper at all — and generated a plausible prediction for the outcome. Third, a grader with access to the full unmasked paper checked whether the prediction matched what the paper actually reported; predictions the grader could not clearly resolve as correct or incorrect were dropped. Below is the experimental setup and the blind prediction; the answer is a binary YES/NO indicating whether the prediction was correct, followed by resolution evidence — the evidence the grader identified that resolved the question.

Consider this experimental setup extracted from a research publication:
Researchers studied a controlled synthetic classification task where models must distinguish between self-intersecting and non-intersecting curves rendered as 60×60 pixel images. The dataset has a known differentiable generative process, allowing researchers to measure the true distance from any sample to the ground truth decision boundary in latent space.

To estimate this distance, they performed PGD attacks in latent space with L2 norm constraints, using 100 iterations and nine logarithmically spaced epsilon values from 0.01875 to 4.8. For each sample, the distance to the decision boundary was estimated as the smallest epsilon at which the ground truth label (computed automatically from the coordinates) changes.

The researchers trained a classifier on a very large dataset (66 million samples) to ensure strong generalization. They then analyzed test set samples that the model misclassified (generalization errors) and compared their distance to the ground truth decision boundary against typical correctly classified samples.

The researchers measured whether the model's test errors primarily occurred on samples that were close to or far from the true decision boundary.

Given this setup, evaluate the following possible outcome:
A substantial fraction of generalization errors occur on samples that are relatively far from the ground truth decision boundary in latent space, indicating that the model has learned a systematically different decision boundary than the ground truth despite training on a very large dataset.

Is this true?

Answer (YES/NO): NO